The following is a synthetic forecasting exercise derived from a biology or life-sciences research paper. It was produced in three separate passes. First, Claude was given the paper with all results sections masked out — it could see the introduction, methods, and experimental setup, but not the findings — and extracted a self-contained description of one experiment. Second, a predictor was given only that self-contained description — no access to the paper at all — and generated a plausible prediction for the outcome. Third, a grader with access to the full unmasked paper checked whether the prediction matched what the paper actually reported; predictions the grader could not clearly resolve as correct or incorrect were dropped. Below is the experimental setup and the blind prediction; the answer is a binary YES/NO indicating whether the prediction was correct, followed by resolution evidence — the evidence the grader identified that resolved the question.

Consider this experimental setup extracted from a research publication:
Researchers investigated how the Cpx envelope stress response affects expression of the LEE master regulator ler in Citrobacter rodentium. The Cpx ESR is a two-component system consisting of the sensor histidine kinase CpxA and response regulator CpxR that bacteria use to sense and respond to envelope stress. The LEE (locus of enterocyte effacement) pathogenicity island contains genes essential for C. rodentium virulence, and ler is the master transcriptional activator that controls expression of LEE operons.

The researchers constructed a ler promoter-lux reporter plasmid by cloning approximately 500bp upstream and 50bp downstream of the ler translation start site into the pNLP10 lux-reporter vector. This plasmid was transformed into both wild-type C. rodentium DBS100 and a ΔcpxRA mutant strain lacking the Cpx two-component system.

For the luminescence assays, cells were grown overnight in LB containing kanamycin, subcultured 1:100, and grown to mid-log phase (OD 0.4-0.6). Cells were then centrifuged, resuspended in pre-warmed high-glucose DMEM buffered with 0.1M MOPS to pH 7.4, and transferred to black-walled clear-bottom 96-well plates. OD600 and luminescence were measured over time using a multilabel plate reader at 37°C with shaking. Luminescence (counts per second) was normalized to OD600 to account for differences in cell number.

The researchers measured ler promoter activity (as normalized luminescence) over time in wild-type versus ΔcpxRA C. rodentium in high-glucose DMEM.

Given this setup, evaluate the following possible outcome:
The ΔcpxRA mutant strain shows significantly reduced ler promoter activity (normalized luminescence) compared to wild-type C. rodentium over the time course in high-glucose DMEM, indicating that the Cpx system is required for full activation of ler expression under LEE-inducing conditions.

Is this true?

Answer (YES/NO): NO